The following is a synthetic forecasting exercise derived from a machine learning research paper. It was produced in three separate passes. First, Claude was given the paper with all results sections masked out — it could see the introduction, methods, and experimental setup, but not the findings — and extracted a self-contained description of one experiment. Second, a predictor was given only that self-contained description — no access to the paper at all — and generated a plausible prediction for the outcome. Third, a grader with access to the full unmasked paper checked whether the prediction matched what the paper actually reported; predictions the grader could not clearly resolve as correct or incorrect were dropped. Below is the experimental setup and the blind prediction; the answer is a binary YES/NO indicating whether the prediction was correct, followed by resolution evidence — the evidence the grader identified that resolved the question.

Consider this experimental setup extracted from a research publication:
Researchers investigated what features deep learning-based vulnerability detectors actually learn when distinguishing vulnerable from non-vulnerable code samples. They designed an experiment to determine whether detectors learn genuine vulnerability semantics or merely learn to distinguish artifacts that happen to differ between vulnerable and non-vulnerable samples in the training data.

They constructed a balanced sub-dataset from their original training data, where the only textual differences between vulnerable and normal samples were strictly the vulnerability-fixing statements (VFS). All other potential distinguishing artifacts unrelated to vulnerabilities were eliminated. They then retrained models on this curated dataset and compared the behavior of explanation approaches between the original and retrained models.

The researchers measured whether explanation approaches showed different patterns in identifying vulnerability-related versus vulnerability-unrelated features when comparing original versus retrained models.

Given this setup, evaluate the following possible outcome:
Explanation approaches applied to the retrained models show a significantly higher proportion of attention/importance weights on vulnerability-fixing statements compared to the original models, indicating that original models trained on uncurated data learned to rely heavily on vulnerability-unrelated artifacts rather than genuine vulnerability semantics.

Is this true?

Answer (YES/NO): NO